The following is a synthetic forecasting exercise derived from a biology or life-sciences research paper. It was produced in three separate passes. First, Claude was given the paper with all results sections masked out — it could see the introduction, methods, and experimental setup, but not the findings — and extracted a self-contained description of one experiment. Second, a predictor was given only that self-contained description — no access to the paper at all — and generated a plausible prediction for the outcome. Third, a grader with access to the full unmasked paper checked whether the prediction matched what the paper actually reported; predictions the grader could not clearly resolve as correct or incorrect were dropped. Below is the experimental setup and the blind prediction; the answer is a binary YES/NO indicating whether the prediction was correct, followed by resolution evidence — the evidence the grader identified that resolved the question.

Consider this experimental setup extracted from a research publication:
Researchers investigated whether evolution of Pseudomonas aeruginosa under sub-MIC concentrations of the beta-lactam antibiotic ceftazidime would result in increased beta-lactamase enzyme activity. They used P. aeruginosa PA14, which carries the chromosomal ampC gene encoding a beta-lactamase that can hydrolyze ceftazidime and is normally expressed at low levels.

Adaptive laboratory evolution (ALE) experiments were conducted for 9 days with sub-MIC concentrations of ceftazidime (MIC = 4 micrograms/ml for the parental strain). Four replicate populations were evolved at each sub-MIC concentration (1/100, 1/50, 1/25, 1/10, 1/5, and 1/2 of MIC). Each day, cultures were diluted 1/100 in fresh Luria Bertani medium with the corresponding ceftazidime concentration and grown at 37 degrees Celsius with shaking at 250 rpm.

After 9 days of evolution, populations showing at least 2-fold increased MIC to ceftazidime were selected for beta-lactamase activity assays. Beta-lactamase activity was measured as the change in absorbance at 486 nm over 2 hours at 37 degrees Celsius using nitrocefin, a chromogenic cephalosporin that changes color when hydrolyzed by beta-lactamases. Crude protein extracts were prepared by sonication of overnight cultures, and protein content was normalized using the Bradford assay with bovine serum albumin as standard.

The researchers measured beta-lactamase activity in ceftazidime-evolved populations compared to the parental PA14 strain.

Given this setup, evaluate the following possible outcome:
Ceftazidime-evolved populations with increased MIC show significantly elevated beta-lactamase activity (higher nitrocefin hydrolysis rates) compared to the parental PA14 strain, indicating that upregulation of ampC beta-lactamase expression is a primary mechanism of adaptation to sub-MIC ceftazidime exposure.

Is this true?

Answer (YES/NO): YES